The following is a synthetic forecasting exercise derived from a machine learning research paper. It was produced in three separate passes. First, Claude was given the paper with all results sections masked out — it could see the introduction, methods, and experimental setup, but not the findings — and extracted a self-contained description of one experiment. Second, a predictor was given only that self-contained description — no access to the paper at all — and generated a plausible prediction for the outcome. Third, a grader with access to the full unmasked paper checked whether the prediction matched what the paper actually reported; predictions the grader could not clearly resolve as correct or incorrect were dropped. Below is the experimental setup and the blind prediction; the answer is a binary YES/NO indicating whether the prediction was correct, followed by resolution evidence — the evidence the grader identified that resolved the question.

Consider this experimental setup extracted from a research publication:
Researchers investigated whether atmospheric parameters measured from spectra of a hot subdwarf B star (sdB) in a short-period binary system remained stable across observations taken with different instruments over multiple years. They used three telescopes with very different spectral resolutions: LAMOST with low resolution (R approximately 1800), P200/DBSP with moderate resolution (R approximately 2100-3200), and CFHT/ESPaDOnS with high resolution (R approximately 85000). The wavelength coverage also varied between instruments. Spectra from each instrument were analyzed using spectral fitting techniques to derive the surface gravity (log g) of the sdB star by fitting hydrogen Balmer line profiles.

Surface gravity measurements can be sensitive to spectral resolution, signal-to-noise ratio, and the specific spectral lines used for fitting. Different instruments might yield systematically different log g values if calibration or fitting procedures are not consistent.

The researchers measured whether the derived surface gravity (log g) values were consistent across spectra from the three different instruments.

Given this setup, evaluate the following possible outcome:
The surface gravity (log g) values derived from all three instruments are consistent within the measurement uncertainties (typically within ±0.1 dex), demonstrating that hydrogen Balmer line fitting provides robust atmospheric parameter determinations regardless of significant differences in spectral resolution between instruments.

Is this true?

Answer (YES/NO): YES